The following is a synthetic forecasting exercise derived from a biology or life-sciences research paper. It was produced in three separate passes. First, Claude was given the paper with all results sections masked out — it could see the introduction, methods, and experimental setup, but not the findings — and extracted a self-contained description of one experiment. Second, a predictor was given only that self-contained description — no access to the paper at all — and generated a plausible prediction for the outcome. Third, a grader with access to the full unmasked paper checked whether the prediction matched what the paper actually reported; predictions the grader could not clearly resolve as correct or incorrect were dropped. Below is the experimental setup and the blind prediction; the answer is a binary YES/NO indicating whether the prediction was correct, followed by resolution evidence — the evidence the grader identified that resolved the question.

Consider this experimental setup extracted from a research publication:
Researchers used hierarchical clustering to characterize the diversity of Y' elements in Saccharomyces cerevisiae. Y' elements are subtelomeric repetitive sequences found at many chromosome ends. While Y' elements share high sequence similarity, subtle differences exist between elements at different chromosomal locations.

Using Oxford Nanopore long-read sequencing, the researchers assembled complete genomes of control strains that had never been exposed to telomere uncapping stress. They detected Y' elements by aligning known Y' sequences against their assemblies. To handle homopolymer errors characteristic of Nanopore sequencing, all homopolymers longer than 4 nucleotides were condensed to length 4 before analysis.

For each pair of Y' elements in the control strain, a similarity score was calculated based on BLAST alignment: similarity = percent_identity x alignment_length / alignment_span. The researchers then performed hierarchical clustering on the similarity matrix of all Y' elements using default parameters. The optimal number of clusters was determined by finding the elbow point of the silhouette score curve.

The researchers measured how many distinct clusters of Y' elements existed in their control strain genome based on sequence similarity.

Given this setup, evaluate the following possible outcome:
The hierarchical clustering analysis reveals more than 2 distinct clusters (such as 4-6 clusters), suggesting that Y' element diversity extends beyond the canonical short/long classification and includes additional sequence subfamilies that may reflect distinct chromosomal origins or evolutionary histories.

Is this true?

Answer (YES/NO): NO